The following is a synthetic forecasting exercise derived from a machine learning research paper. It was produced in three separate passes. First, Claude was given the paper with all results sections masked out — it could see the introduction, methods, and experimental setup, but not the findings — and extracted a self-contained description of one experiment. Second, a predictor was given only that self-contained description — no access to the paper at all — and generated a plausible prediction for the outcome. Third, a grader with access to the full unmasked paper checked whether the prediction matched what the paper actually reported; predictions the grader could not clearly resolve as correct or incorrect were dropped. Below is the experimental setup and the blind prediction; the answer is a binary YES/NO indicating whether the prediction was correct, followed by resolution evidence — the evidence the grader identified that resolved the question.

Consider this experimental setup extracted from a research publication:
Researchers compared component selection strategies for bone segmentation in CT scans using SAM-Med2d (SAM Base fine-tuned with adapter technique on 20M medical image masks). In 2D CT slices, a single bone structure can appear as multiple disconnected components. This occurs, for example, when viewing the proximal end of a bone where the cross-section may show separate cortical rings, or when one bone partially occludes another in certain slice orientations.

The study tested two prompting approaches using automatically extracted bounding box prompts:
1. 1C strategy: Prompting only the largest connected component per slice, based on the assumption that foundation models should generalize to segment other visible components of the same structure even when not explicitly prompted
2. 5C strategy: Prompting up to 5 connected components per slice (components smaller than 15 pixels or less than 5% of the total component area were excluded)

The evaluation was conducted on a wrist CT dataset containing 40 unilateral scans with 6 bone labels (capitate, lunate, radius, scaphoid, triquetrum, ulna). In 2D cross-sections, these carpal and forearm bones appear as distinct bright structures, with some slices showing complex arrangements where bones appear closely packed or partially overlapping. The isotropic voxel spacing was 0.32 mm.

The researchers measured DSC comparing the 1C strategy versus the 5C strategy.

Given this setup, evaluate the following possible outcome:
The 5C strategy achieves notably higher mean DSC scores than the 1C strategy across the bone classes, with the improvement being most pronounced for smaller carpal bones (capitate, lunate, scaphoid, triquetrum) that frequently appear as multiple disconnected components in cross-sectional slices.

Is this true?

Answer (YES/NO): NO